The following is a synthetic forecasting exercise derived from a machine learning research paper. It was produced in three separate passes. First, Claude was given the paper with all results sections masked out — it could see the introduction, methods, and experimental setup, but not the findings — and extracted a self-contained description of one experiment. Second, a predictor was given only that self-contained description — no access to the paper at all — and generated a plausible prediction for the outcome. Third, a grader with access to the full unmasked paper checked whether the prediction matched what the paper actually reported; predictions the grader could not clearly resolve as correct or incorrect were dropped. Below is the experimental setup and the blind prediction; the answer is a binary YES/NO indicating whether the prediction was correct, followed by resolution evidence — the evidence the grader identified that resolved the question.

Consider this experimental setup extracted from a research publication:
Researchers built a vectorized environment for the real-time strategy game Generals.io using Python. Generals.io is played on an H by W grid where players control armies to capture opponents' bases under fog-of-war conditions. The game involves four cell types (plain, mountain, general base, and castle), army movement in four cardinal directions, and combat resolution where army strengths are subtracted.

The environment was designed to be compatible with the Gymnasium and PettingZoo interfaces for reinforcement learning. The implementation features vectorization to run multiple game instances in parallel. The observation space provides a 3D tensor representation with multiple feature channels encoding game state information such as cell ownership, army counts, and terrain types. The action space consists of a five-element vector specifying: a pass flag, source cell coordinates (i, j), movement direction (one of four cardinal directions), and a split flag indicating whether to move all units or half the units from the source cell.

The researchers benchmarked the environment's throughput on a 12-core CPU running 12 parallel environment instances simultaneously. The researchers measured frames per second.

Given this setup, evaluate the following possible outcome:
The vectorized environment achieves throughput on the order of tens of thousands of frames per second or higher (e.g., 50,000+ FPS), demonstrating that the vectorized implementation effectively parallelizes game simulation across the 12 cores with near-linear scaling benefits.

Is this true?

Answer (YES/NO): NO